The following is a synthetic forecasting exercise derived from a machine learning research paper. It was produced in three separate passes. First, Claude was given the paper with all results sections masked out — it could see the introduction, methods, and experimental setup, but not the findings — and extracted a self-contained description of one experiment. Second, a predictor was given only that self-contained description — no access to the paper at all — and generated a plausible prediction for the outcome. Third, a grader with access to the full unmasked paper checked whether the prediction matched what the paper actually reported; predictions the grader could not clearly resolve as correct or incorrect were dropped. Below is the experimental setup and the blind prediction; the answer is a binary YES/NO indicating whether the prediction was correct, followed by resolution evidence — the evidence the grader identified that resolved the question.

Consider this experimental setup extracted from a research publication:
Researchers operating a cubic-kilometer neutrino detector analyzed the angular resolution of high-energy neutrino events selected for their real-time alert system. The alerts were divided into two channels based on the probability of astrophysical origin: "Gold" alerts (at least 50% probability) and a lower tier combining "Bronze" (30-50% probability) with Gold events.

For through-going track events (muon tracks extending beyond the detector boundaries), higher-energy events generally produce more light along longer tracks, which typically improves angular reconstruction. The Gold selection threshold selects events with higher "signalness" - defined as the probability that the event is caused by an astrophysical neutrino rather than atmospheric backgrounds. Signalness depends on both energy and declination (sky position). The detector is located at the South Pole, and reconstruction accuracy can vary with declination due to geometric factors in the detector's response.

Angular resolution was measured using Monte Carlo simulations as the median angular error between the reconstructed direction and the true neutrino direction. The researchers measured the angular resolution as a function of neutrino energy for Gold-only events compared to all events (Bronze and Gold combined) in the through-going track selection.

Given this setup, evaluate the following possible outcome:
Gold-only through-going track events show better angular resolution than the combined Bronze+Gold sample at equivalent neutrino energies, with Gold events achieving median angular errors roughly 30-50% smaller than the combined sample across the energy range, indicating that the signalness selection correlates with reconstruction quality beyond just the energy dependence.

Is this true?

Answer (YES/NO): NO